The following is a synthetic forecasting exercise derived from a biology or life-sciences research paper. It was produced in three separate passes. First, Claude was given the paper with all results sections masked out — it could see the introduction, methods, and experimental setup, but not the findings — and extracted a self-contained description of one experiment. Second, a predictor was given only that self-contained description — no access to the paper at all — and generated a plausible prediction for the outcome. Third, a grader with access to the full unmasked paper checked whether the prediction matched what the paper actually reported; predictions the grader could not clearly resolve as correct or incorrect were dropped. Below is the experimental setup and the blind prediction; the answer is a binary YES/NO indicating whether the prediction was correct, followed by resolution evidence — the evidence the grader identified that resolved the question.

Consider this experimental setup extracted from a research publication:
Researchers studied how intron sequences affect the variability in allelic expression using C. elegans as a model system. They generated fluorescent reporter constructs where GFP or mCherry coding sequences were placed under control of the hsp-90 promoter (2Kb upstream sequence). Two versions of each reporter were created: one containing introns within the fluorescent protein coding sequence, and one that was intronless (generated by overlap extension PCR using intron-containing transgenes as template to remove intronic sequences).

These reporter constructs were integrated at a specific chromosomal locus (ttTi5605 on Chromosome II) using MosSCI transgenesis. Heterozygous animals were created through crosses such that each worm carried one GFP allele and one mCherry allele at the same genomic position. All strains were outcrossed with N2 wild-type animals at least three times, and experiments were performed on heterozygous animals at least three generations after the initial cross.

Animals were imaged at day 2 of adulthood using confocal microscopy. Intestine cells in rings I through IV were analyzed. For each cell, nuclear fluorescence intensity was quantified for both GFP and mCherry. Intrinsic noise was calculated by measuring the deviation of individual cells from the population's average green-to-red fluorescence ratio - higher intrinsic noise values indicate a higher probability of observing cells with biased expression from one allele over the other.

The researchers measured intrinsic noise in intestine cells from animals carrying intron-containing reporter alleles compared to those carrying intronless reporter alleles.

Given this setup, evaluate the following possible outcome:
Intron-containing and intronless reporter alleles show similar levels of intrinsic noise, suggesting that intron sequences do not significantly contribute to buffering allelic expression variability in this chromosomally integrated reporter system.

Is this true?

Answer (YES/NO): NO